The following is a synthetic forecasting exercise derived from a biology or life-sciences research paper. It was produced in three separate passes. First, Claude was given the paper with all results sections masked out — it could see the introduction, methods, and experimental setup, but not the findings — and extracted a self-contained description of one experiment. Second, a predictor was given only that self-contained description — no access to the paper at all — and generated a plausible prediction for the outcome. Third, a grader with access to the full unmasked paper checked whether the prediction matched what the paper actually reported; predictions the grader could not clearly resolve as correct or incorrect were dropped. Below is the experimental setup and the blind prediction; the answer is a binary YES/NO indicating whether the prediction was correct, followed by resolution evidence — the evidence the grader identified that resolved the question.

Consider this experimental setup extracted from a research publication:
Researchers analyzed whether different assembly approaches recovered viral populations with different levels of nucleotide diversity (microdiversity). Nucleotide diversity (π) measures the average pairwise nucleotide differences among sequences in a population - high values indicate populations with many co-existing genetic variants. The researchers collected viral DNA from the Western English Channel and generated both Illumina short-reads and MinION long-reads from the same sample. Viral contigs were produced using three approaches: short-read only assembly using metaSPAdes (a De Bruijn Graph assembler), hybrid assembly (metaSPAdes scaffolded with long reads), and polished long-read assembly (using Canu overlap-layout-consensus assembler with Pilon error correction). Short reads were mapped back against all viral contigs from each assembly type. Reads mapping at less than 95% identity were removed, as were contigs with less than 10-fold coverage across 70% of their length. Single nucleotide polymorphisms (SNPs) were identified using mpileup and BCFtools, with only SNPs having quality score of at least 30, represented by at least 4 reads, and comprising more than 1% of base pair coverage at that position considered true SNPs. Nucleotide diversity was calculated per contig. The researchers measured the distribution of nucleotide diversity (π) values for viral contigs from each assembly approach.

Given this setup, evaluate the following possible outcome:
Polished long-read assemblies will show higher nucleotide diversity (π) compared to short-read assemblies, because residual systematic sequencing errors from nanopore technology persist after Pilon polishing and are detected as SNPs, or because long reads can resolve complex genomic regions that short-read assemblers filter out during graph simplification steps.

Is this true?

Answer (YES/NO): YES